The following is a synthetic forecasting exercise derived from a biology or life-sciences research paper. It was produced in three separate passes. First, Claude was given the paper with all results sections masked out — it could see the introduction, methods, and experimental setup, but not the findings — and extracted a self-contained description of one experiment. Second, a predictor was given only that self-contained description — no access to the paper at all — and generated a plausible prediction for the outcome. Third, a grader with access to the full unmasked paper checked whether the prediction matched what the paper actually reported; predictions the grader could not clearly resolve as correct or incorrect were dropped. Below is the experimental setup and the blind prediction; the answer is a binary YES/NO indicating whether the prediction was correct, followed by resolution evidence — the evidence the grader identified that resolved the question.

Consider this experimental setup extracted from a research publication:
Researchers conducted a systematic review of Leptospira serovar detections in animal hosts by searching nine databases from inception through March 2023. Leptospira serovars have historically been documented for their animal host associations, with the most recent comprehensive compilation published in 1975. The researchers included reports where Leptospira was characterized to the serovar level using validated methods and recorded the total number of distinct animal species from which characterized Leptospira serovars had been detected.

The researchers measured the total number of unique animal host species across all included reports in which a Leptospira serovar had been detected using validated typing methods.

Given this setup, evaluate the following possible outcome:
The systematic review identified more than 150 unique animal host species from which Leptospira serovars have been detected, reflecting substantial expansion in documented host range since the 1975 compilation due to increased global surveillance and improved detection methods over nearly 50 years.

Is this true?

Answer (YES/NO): NO